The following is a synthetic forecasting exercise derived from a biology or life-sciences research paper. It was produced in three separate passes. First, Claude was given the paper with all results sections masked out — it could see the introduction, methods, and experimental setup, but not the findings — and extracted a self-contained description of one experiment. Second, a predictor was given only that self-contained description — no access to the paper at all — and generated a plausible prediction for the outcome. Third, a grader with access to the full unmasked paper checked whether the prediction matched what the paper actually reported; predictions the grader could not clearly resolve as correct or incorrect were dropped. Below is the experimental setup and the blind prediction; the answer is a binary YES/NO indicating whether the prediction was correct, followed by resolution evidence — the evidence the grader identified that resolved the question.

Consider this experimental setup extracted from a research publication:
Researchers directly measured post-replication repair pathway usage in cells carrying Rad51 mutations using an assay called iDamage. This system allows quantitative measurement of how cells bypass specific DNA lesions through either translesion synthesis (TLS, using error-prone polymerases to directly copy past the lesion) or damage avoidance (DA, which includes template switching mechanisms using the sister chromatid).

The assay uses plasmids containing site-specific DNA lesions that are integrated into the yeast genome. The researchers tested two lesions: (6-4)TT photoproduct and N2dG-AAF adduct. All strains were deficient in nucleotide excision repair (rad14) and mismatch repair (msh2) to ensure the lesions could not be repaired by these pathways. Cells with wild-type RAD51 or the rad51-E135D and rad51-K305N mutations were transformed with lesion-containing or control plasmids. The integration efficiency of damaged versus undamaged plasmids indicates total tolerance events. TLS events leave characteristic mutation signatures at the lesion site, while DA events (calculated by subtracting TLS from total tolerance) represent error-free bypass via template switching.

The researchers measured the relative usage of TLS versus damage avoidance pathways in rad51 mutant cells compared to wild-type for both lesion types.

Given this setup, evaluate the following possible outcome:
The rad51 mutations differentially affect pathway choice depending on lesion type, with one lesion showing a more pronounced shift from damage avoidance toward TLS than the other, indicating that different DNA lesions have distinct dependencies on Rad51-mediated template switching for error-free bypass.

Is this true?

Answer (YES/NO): NO